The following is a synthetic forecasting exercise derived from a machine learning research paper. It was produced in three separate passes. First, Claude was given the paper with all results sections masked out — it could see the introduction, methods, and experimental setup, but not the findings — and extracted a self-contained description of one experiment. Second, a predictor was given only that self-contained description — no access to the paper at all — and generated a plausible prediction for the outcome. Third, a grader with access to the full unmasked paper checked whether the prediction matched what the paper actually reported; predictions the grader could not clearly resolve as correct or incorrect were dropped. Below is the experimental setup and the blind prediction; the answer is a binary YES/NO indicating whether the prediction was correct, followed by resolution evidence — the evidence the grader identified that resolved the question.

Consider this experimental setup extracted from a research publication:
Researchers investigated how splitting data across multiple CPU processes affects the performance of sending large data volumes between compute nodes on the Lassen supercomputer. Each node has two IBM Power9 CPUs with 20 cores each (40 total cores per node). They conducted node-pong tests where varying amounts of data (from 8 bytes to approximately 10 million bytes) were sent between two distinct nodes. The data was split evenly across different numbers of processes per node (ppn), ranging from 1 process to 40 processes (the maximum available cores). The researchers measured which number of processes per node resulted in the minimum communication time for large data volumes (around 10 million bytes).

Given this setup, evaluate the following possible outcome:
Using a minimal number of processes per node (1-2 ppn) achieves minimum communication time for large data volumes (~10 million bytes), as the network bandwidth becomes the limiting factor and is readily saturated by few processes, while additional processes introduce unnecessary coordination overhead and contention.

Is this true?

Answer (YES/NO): NO